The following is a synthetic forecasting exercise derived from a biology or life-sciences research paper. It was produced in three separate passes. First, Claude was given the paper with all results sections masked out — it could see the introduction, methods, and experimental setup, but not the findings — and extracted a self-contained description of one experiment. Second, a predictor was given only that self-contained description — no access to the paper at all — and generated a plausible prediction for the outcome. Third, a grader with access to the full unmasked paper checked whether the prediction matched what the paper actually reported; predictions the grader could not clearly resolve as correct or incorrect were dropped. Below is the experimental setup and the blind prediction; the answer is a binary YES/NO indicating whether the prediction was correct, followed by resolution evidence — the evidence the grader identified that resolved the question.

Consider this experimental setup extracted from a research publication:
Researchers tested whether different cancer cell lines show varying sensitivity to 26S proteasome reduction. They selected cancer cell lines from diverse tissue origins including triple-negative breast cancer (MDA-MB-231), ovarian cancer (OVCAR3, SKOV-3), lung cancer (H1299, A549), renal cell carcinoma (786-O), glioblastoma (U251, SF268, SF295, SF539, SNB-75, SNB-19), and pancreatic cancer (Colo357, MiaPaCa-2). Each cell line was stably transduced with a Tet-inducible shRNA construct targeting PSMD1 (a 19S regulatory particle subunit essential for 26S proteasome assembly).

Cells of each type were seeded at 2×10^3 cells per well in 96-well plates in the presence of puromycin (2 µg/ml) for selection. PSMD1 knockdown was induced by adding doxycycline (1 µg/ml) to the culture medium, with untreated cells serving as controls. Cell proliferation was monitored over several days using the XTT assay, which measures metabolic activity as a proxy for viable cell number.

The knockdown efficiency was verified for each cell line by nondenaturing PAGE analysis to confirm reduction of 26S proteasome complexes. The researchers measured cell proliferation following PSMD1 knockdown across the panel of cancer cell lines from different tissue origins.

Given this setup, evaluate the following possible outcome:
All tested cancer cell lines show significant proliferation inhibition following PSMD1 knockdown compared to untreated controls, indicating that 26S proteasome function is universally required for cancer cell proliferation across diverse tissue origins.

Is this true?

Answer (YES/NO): YES